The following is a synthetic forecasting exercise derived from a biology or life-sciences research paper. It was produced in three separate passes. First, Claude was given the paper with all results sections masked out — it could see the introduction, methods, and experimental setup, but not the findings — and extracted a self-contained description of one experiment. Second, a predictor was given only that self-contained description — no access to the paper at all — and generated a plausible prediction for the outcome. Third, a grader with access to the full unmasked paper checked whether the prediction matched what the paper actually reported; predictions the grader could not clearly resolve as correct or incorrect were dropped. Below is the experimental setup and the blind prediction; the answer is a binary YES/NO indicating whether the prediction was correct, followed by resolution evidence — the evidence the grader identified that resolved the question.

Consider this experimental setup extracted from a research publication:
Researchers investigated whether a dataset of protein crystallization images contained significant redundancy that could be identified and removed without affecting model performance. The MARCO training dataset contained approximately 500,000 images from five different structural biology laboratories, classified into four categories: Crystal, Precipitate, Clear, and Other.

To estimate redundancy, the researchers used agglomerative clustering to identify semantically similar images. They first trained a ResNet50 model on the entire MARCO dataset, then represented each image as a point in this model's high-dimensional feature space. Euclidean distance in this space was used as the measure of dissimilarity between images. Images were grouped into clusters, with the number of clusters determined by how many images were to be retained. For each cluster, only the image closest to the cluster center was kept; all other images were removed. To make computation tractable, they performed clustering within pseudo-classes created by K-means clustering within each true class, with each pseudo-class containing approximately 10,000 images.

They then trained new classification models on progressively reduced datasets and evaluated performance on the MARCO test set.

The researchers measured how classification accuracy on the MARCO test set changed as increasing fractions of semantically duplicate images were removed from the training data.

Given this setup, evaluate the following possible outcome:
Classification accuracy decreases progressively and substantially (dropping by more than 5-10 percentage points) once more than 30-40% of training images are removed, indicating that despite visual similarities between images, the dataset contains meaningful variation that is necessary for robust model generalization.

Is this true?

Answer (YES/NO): NO